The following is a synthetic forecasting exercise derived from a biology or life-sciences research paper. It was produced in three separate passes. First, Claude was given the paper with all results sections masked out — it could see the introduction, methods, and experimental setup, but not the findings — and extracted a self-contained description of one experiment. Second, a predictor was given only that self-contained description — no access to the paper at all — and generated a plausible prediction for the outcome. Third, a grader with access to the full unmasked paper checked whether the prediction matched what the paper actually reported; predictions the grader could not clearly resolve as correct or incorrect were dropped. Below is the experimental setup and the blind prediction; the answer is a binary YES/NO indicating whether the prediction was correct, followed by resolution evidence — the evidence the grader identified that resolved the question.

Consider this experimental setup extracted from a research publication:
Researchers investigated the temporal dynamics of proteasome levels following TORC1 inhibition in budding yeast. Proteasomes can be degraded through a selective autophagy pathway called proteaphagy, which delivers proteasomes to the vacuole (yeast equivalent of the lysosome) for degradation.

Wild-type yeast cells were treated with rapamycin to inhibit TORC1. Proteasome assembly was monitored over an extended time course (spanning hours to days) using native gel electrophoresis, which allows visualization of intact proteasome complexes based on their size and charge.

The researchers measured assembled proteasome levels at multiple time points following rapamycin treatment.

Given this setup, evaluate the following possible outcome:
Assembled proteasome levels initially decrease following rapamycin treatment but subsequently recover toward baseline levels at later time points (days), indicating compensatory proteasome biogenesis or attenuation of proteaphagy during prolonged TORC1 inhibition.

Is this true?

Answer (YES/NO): NO